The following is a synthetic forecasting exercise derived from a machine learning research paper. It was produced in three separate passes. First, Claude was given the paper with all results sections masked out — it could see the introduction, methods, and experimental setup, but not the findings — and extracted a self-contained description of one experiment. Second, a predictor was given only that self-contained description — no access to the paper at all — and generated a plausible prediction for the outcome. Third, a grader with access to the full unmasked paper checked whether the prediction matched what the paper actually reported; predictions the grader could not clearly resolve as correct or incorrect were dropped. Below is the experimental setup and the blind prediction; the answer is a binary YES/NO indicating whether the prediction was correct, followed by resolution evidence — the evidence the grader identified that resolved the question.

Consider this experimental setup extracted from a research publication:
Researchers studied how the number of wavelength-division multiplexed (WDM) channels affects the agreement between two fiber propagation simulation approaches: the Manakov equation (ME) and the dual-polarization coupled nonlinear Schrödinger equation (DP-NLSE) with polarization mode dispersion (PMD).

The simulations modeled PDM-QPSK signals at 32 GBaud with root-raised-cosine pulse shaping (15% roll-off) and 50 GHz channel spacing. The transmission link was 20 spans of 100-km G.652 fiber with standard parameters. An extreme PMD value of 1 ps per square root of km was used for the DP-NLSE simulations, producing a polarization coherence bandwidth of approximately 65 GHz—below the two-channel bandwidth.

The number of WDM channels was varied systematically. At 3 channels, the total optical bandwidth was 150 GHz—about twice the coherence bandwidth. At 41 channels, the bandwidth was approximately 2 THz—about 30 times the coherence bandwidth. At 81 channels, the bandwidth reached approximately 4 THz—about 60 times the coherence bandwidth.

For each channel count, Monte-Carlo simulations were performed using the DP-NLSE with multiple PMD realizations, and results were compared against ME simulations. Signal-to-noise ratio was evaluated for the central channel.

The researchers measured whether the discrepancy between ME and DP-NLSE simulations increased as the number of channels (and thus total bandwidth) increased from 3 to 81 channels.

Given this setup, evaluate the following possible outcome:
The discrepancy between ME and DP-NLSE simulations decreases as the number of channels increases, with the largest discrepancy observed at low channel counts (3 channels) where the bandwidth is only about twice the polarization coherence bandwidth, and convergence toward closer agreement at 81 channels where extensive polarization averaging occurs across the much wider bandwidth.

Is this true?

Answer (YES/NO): NO